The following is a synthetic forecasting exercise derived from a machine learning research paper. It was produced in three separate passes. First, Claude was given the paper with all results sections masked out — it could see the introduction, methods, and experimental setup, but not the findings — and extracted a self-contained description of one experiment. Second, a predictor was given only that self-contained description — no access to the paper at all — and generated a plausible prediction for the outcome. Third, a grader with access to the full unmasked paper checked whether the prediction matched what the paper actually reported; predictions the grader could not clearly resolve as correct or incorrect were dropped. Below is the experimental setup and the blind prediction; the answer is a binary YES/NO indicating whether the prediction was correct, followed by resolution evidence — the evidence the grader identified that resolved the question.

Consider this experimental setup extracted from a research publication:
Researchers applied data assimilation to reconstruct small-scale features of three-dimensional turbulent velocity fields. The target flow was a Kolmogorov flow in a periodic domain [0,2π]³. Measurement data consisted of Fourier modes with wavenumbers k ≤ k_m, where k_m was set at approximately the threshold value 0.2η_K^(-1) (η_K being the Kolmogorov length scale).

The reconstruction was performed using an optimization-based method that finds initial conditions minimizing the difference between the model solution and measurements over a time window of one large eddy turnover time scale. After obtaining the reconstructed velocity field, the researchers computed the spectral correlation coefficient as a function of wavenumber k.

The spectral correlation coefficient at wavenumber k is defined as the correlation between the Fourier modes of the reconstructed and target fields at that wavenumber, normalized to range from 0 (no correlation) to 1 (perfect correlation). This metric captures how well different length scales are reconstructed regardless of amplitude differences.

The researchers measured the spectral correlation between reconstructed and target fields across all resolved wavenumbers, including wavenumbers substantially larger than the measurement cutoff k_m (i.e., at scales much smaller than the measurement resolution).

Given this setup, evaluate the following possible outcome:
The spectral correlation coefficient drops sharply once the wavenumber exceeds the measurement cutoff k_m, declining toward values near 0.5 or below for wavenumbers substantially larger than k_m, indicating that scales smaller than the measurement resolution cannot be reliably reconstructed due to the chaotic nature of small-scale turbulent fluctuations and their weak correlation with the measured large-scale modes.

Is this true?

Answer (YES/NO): NO